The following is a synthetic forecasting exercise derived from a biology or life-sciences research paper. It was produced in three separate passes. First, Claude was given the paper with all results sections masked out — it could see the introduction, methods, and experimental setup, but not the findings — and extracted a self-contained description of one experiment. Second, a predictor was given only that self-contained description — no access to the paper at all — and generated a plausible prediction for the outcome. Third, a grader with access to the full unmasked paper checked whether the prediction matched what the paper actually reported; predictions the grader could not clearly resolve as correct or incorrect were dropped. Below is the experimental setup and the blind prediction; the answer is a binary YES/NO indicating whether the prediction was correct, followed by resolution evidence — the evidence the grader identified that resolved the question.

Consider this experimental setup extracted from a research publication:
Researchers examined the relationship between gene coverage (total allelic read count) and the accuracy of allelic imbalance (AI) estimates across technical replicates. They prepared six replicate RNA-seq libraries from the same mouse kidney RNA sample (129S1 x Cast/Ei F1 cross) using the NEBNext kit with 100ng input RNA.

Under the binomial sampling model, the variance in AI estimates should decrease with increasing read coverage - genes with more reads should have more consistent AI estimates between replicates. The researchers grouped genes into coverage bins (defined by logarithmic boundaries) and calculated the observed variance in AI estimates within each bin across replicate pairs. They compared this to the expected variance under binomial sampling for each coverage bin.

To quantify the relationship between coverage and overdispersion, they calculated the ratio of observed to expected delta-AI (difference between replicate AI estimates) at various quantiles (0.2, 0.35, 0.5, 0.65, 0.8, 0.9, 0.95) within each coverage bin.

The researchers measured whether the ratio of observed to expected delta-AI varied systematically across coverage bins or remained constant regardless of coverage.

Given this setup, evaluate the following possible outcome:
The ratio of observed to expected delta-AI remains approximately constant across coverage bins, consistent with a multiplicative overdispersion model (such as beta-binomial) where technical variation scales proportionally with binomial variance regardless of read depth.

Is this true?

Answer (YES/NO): YES